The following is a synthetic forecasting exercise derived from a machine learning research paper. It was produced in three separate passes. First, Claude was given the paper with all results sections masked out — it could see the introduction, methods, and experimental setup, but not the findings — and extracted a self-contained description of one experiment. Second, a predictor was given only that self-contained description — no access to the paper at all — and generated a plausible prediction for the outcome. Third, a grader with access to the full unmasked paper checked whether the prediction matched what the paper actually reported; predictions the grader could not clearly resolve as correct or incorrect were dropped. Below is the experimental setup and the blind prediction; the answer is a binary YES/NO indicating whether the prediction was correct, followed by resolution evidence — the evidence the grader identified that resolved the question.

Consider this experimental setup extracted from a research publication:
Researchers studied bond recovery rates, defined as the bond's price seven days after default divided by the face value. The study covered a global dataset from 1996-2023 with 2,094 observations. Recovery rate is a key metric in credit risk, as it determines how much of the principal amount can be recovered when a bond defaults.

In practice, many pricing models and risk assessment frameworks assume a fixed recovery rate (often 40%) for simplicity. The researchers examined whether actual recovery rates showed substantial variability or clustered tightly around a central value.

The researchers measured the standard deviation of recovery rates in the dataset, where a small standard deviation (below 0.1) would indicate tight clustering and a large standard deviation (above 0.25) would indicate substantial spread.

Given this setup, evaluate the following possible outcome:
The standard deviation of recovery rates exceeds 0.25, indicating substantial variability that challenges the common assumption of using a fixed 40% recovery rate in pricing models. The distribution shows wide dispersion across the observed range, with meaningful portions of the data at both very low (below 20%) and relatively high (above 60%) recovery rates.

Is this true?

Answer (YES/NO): YES